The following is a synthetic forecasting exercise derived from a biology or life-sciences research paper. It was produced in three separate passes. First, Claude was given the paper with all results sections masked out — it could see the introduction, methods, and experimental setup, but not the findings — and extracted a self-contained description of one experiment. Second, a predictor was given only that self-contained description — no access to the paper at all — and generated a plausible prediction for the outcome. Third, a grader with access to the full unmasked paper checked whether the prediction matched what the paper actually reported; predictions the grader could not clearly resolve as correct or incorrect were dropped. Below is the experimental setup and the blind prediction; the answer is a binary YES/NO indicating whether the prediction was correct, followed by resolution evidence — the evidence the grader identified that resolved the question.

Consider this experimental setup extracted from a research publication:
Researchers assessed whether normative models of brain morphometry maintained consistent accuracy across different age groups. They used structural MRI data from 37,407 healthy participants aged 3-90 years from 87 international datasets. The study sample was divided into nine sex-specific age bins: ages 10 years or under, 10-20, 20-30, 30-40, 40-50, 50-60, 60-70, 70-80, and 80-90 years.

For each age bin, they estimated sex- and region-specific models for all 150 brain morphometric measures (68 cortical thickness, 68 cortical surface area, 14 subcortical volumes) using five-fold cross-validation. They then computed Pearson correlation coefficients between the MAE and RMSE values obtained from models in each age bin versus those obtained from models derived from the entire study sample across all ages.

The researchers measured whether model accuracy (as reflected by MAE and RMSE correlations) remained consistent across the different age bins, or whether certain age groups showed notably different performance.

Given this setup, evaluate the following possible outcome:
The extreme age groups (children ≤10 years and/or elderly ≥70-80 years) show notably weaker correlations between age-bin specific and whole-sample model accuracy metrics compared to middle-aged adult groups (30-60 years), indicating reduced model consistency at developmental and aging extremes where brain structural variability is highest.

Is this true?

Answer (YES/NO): NO